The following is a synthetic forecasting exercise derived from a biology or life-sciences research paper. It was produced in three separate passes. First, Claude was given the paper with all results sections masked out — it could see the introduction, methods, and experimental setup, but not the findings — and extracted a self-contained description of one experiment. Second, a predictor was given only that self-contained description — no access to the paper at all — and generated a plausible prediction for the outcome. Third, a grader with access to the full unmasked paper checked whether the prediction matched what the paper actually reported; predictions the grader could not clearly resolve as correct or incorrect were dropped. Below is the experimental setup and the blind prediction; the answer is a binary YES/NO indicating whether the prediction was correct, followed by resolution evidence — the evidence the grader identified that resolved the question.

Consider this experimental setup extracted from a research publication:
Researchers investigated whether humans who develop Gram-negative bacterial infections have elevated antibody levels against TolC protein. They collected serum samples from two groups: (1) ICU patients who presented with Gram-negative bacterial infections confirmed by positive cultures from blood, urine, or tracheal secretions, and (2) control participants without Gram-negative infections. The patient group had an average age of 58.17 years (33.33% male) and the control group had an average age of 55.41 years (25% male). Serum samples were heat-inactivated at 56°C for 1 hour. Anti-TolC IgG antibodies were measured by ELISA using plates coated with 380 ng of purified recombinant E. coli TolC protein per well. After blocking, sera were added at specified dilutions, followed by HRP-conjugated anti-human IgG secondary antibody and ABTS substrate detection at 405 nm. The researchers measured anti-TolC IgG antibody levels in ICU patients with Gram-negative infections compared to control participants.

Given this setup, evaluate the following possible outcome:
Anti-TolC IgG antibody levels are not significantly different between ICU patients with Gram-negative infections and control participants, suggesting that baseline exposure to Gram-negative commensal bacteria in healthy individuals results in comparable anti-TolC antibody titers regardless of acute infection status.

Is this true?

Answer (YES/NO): YES